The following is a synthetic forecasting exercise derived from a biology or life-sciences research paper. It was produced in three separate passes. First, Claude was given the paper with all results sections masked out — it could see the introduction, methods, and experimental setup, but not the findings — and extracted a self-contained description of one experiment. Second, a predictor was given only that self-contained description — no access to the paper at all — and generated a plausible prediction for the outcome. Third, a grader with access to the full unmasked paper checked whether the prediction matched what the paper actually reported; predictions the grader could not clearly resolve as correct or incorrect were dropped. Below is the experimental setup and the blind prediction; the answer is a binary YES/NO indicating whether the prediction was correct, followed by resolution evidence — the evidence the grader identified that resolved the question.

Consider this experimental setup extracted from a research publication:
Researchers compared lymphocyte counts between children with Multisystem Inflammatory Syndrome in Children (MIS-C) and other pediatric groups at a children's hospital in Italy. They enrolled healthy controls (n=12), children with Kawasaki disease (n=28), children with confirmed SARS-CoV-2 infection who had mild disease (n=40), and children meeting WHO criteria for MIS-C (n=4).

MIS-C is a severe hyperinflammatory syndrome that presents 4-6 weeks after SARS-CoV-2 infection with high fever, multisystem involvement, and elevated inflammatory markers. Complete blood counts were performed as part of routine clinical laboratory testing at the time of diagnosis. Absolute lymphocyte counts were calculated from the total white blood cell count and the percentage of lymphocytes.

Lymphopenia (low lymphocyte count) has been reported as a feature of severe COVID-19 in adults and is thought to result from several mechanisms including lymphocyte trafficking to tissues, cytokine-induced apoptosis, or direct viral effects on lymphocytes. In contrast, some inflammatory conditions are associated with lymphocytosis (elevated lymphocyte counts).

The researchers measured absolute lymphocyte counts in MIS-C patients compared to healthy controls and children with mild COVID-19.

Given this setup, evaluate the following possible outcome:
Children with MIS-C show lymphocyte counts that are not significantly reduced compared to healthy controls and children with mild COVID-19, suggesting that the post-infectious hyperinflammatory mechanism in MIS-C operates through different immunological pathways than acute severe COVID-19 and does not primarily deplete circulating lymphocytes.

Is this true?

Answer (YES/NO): NO